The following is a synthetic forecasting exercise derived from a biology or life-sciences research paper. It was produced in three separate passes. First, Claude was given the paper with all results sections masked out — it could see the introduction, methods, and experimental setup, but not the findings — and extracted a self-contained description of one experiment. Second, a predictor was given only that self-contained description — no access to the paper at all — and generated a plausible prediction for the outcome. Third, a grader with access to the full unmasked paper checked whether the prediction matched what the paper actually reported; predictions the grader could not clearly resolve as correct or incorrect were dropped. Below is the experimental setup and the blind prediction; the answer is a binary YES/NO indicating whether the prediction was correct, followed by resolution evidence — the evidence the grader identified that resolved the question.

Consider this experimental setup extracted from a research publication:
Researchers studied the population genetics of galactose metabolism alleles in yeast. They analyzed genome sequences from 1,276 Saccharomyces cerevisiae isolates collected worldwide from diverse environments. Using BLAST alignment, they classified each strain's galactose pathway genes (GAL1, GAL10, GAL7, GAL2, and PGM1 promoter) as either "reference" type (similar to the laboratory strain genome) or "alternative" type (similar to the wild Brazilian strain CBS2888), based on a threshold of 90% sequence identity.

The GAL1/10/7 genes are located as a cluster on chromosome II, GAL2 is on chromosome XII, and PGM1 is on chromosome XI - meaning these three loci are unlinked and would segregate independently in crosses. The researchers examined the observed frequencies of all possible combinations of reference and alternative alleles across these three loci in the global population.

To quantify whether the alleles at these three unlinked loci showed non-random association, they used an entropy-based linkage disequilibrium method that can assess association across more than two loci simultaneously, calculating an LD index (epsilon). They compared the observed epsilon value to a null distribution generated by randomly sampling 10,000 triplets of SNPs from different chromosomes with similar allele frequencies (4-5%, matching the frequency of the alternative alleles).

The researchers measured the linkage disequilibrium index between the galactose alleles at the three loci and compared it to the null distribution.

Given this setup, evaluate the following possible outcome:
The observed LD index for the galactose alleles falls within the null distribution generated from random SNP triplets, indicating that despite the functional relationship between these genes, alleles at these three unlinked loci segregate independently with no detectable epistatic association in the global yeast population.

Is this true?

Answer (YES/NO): NO